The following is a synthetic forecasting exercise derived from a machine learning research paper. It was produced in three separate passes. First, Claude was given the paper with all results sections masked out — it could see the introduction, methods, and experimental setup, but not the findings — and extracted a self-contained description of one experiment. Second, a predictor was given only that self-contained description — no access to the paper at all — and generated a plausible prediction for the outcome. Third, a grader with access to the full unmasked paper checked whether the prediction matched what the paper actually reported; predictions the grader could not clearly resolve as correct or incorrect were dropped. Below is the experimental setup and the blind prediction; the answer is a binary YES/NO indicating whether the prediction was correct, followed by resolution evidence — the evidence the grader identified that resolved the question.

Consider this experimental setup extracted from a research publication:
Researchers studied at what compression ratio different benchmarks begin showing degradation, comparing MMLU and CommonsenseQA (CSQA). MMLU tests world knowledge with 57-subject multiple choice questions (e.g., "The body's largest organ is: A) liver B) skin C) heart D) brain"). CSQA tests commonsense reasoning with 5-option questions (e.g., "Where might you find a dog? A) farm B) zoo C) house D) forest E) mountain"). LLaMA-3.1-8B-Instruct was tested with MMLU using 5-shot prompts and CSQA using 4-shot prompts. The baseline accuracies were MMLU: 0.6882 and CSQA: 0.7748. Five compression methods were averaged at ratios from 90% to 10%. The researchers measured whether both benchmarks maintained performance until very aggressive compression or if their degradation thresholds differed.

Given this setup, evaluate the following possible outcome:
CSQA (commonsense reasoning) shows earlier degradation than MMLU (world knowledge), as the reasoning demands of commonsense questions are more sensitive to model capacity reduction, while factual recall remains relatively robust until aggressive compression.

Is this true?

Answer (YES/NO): YES